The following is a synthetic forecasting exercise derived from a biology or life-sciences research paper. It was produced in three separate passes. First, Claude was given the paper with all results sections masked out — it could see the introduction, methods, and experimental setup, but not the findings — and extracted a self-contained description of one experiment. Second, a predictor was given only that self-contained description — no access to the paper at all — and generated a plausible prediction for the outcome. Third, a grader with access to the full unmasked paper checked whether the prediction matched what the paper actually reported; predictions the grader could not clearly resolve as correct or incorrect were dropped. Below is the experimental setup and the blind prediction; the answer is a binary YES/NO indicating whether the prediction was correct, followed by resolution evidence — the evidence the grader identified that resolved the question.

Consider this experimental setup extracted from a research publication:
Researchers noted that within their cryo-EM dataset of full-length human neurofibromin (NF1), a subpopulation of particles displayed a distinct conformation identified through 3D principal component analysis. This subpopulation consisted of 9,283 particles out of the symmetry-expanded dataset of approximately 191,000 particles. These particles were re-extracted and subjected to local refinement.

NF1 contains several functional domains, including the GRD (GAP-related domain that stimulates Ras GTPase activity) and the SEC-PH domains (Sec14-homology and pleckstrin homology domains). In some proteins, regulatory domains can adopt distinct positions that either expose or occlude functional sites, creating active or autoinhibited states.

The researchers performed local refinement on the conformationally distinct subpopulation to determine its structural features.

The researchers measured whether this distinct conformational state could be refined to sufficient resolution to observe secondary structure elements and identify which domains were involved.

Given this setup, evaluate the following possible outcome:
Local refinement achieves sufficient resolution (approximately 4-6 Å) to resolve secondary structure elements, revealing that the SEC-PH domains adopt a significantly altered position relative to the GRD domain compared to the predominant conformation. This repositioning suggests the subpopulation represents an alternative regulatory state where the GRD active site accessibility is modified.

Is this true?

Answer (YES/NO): NO